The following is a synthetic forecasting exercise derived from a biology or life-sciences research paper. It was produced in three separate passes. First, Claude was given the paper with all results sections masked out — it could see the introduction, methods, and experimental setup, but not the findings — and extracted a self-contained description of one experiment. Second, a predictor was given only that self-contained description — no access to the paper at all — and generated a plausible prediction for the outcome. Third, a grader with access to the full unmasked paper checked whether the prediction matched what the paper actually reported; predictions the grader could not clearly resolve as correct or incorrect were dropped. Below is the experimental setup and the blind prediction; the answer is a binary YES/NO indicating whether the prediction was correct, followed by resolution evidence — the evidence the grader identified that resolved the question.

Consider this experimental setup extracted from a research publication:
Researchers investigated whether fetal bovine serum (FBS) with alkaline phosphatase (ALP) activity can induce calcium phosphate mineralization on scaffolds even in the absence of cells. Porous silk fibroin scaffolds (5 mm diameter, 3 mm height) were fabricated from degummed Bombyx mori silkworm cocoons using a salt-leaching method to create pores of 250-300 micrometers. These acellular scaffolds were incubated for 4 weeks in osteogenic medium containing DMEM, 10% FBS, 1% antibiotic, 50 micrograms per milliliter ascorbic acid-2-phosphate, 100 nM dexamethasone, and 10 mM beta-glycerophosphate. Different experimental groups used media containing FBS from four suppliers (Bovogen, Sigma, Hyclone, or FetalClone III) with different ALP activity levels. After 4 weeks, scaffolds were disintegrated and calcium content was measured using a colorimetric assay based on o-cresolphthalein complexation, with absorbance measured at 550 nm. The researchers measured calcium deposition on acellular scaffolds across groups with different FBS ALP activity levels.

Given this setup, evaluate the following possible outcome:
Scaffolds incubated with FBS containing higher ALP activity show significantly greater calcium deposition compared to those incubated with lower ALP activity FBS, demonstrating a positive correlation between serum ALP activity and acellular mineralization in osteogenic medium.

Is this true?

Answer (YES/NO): YES